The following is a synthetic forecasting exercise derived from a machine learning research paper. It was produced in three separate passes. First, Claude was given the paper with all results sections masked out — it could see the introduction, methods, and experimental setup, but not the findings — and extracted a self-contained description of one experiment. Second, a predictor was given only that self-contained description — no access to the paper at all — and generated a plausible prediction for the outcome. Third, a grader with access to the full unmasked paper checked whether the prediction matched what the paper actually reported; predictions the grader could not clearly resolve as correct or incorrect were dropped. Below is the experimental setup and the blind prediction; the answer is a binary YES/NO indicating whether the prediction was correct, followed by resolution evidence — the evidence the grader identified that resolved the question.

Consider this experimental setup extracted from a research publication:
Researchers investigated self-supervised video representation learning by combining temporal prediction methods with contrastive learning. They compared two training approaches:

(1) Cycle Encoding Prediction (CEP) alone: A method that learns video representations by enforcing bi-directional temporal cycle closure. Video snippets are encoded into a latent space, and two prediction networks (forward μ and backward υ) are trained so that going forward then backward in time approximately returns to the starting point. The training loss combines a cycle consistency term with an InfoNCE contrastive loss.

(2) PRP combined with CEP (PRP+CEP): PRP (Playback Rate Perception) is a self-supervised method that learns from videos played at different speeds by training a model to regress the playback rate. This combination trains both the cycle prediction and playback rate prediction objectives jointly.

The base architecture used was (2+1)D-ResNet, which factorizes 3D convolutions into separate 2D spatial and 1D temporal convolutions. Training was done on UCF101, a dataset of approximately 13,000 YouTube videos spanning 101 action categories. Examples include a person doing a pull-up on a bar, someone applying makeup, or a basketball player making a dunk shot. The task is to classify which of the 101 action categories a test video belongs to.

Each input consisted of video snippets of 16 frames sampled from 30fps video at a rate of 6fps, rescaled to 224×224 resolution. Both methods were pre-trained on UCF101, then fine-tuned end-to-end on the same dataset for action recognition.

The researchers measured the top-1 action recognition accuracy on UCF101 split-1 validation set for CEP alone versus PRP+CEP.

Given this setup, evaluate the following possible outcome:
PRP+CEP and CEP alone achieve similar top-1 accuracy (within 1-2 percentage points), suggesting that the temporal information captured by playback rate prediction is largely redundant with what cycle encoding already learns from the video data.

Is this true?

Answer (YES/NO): NO